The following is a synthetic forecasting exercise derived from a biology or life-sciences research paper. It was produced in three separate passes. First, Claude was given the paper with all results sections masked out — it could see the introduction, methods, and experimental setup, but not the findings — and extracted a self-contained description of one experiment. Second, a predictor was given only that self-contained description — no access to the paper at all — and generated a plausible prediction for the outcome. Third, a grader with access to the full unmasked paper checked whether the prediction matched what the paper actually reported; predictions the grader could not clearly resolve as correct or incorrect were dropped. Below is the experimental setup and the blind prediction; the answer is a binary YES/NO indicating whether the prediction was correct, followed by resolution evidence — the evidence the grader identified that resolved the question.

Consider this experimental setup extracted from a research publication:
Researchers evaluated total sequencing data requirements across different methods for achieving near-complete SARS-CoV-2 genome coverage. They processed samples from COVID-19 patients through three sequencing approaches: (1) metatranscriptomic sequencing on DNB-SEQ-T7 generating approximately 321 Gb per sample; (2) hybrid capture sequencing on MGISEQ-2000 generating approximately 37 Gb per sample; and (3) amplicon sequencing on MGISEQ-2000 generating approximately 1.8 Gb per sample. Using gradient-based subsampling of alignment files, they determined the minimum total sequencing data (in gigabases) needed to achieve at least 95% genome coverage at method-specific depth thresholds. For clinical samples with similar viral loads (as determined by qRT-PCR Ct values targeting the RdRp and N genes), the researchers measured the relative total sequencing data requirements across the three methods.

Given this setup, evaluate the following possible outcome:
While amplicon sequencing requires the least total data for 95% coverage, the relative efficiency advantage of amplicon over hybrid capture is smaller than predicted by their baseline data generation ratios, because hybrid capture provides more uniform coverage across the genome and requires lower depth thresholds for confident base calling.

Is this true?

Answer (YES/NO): NO